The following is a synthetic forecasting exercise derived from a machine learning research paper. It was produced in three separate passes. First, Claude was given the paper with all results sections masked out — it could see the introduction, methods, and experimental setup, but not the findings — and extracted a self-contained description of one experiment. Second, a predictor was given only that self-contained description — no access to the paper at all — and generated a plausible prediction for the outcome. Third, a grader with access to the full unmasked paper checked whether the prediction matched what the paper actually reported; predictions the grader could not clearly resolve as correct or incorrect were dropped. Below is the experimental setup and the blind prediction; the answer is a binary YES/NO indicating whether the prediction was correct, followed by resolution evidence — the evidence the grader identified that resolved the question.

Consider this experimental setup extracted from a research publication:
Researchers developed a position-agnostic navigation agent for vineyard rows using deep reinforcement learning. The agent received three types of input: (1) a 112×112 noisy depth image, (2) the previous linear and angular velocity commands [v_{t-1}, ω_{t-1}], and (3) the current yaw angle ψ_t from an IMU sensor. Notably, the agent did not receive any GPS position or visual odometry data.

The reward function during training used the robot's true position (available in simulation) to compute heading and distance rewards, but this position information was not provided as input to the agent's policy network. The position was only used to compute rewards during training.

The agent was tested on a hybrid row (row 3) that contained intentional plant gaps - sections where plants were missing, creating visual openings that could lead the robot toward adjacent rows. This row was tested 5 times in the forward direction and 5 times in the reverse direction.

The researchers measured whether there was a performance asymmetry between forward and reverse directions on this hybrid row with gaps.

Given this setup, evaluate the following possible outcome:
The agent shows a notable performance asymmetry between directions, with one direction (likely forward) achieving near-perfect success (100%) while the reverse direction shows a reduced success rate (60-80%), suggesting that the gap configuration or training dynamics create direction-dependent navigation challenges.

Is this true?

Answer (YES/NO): NO